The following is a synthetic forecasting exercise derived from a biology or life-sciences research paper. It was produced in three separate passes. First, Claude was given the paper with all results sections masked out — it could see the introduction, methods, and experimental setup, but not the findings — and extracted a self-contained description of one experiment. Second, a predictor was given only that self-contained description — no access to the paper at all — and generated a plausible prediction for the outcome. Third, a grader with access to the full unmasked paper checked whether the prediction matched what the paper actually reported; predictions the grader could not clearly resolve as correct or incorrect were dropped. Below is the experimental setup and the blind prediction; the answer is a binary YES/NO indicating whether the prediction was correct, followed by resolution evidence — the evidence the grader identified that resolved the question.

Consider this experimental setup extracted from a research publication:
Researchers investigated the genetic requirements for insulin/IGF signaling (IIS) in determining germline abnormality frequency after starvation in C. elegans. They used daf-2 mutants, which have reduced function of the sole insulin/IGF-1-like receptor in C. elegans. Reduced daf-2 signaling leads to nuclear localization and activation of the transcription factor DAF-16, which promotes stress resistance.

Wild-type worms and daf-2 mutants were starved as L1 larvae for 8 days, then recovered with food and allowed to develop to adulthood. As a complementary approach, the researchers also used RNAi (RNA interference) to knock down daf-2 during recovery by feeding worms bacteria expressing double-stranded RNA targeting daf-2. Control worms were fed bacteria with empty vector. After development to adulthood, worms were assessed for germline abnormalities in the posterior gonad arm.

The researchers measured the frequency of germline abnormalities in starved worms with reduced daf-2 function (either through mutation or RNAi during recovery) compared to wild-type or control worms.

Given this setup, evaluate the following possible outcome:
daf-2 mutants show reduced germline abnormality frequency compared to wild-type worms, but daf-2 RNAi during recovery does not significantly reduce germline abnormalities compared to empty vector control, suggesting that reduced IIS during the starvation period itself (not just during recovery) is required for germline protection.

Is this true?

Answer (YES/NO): NO